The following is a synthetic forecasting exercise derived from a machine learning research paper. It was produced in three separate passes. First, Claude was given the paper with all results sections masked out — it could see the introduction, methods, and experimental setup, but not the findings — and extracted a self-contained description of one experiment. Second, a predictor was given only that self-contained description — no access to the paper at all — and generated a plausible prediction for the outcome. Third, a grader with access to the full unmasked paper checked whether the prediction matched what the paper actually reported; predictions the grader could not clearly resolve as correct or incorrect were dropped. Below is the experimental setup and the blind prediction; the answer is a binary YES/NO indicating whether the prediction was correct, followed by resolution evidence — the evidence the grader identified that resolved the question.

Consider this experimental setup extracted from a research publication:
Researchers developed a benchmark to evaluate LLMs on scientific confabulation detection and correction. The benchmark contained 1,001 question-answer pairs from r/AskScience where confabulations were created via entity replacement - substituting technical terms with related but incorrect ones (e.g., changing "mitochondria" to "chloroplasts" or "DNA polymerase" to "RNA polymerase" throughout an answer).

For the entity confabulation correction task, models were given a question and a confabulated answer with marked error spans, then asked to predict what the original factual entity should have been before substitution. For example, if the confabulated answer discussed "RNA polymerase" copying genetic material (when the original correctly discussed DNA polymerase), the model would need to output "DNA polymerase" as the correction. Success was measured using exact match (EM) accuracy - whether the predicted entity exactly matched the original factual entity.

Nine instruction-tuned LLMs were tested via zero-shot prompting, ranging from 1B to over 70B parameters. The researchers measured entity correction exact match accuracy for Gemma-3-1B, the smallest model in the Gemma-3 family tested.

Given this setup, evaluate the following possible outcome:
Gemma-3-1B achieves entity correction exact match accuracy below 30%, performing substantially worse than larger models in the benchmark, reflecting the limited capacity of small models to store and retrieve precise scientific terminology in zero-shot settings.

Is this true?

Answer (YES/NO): YES